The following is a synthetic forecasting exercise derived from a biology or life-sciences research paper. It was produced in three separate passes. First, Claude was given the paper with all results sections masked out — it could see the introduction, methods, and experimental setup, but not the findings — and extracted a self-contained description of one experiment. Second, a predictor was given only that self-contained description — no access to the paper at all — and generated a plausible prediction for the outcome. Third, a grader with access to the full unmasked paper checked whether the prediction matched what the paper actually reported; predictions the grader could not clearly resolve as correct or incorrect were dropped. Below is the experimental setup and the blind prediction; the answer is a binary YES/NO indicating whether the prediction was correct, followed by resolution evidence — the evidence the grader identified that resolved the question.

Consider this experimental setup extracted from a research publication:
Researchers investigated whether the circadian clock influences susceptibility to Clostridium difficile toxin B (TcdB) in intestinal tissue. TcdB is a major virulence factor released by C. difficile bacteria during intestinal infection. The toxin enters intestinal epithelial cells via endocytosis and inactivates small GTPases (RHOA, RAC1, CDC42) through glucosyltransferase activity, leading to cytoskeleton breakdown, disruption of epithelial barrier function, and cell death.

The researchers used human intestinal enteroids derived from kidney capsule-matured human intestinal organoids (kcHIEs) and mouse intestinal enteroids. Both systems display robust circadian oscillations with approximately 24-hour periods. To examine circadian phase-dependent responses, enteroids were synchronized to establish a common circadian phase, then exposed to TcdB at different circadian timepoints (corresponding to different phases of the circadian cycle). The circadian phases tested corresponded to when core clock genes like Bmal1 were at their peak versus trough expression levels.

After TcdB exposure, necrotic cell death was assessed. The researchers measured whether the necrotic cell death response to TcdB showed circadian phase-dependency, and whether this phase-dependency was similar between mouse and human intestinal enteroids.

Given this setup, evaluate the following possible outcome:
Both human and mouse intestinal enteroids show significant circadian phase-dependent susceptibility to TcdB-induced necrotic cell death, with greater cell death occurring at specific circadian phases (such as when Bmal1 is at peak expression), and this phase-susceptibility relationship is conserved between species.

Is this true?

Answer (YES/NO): NO